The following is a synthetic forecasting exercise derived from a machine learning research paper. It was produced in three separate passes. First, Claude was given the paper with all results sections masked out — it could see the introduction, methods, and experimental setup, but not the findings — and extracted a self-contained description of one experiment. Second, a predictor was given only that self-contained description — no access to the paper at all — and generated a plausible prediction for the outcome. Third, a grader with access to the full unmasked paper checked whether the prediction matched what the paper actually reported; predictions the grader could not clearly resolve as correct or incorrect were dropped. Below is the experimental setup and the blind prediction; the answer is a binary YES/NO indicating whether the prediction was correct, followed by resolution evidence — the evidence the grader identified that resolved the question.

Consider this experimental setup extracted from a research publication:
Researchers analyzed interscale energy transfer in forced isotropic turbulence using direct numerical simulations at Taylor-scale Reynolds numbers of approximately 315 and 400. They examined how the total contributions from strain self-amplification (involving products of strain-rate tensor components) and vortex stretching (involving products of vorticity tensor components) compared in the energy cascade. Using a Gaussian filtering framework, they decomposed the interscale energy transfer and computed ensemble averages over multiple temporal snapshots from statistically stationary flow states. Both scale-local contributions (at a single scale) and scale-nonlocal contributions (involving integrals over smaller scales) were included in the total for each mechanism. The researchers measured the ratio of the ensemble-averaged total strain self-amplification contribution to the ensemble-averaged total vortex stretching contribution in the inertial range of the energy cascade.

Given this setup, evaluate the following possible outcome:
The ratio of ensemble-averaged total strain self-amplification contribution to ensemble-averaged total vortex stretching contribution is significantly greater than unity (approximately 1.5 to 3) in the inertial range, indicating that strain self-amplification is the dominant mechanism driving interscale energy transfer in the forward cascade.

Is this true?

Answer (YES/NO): YES